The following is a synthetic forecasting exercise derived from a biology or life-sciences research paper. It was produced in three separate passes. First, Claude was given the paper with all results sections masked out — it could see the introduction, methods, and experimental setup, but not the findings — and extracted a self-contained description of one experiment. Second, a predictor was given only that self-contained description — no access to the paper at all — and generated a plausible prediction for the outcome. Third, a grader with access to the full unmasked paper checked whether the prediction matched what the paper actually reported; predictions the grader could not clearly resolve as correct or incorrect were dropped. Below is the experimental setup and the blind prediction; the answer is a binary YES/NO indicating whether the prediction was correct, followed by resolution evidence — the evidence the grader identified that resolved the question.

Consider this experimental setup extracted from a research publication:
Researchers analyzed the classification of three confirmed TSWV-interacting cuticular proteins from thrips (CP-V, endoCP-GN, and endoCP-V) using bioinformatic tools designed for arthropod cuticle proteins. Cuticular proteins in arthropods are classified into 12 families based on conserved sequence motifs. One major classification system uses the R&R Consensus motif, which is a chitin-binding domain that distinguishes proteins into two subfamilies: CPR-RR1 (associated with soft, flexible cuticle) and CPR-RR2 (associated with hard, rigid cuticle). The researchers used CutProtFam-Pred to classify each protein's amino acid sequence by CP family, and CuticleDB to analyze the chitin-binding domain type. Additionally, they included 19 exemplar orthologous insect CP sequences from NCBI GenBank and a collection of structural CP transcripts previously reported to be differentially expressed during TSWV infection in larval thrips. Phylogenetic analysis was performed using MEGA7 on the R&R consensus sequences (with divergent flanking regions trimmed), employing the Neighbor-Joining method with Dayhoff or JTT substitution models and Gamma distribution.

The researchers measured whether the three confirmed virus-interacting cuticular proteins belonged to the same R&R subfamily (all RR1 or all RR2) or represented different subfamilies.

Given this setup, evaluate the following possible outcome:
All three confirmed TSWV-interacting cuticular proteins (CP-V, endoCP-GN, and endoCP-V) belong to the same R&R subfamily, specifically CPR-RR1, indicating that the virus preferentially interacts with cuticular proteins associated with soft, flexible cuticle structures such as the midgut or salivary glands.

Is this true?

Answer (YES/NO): NO